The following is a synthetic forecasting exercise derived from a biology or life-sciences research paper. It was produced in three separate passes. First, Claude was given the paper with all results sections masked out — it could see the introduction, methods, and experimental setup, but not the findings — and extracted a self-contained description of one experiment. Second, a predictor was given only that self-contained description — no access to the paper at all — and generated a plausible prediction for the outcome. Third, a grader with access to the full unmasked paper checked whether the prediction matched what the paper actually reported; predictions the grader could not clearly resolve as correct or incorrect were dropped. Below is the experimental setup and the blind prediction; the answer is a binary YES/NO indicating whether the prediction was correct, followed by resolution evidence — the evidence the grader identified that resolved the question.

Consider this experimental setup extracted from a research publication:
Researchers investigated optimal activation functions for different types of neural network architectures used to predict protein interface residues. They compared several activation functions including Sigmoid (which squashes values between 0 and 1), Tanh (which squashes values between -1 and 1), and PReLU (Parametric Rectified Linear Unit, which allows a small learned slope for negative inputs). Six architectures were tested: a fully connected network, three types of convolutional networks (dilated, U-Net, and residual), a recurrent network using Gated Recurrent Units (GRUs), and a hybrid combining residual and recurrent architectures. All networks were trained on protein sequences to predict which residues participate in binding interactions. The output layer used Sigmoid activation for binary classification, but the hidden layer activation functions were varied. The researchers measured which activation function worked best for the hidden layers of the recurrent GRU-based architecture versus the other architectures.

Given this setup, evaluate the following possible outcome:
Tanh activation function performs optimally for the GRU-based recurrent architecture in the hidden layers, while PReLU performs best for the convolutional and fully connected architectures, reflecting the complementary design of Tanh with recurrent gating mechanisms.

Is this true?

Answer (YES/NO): YES